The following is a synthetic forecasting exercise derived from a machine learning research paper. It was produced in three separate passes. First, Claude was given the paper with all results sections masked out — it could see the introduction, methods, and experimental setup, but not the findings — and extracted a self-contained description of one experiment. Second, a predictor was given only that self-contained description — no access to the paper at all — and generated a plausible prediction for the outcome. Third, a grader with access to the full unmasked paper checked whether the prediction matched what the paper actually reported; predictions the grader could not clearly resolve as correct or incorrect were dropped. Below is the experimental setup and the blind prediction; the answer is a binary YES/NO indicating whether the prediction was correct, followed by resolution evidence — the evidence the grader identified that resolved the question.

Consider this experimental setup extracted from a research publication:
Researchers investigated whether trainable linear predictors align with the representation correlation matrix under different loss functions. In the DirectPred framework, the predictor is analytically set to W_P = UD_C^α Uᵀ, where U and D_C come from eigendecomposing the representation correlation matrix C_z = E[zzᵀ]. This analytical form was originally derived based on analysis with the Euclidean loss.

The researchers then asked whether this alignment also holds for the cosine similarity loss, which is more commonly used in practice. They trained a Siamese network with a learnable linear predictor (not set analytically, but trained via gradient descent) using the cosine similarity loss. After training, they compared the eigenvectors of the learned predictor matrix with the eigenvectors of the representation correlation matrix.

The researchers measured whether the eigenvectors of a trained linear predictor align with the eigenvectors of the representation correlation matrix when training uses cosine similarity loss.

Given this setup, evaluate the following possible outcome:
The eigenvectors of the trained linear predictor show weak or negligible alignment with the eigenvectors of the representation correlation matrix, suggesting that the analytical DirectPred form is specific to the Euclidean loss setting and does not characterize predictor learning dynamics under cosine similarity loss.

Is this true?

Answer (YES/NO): NO